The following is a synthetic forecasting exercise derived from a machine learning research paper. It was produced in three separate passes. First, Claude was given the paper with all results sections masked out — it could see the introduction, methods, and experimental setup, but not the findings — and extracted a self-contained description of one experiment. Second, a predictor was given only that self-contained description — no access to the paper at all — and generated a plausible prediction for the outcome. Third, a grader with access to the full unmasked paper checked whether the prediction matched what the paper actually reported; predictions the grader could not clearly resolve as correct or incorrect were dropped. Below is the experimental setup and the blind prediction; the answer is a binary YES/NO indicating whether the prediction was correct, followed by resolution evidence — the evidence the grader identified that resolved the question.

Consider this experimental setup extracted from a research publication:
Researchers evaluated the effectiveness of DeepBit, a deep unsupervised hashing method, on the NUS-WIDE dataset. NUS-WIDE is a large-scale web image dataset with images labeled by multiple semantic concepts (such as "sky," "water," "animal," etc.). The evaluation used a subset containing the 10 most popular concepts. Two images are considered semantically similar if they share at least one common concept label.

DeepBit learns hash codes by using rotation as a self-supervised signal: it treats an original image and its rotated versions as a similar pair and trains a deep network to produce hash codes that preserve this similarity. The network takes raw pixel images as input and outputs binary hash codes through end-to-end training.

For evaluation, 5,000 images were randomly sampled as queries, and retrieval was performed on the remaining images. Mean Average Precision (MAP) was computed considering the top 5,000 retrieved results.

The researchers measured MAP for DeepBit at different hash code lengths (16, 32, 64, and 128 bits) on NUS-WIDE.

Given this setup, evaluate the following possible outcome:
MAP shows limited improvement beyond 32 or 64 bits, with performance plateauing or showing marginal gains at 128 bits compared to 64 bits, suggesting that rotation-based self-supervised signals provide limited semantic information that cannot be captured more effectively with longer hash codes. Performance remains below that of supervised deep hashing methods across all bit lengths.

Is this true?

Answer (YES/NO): NO